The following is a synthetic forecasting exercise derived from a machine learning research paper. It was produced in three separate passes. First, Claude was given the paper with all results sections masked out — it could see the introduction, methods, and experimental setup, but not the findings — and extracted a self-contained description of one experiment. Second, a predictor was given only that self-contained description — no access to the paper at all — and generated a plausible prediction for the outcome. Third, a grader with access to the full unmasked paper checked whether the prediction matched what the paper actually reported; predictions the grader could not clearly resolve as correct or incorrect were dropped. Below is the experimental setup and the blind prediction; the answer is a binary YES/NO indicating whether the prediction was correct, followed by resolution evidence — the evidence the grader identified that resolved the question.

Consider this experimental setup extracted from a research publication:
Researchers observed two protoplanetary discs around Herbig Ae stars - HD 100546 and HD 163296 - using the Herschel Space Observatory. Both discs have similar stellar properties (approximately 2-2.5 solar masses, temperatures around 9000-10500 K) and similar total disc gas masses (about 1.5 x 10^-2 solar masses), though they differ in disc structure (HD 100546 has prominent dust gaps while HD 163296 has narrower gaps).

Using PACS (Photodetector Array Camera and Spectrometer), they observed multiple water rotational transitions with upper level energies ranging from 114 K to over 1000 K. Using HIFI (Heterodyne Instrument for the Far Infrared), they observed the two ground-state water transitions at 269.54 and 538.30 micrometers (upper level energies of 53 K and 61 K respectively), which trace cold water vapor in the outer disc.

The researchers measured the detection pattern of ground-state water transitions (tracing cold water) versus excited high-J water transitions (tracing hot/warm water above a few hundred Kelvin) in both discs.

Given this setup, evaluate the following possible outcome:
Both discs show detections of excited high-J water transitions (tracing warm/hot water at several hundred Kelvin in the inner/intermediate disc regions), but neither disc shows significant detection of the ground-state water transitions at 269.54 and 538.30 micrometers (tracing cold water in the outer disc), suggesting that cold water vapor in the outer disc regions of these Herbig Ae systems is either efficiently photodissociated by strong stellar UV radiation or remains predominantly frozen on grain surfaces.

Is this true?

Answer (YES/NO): NO